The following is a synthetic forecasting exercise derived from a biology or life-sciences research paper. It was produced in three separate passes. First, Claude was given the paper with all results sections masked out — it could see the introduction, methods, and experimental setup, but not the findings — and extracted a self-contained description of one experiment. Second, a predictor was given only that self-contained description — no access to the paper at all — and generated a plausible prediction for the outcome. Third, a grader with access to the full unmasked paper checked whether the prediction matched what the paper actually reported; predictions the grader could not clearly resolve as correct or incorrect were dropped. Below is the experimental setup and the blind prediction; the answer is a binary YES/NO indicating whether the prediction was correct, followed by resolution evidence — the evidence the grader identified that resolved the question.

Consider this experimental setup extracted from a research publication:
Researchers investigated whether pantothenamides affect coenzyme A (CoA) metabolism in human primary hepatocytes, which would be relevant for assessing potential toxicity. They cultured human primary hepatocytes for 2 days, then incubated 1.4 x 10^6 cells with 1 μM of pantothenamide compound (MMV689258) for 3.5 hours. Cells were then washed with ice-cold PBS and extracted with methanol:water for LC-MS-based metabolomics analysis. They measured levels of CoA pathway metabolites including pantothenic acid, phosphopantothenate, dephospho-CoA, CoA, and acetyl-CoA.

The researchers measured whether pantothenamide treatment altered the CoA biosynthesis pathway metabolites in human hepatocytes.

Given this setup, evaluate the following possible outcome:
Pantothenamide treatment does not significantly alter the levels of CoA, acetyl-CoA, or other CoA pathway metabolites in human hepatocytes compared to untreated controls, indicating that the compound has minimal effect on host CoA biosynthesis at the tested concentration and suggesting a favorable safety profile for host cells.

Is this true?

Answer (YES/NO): YES